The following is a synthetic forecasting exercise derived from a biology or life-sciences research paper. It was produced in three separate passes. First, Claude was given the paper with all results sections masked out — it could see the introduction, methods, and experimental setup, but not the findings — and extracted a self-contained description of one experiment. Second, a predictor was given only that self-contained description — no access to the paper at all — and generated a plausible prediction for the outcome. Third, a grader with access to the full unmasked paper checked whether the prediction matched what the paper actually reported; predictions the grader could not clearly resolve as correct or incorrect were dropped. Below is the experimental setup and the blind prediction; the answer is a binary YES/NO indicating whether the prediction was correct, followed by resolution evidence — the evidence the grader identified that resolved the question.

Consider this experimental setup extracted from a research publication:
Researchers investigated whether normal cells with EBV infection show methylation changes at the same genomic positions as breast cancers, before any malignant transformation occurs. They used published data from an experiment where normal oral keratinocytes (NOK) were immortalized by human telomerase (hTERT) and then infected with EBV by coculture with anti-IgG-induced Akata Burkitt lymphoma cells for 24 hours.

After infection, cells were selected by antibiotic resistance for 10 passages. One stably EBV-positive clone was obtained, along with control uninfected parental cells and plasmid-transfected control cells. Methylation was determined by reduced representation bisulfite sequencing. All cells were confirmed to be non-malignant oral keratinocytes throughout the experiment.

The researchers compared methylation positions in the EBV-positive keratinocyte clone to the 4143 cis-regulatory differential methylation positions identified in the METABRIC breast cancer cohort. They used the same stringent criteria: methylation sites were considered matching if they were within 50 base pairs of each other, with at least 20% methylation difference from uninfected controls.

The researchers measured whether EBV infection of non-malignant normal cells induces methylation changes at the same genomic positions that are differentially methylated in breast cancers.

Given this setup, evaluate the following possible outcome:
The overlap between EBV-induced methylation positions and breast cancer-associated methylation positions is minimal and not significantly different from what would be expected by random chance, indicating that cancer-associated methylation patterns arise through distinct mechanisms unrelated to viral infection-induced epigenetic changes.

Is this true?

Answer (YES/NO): NO